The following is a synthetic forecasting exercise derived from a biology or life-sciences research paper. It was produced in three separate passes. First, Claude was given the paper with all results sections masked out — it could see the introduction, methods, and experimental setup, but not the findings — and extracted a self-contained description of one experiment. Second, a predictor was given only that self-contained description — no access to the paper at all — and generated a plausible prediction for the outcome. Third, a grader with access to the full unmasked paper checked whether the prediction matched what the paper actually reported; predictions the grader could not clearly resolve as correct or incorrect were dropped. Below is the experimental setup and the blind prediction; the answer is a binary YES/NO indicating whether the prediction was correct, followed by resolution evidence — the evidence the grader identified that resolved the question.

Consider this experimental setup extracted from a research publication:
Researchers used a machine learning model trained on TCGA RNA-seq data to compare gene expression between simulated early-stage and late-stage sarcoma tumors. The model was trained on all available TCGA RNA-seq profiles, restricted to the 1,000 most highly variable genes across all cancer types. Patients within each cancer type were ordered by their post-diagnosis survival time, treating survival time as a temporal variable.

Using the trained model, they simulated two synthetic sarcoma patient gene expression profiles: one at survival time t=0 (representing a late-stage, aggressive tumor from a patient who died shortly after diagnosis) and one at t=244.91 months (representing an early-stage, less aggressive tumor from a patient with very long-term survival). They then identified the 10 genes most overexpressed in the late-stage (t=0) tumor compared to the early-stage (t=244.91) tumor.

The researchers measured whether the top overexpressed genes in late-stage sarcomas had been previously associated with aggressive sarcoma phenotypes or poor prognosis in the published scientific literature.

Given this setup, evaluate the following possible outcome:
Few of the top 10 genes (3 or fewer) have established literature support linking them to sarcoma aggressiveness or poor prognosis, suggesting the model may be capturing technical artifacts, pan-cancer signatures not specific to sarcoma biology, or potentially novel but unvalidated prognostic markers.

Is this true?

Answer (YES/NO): NO